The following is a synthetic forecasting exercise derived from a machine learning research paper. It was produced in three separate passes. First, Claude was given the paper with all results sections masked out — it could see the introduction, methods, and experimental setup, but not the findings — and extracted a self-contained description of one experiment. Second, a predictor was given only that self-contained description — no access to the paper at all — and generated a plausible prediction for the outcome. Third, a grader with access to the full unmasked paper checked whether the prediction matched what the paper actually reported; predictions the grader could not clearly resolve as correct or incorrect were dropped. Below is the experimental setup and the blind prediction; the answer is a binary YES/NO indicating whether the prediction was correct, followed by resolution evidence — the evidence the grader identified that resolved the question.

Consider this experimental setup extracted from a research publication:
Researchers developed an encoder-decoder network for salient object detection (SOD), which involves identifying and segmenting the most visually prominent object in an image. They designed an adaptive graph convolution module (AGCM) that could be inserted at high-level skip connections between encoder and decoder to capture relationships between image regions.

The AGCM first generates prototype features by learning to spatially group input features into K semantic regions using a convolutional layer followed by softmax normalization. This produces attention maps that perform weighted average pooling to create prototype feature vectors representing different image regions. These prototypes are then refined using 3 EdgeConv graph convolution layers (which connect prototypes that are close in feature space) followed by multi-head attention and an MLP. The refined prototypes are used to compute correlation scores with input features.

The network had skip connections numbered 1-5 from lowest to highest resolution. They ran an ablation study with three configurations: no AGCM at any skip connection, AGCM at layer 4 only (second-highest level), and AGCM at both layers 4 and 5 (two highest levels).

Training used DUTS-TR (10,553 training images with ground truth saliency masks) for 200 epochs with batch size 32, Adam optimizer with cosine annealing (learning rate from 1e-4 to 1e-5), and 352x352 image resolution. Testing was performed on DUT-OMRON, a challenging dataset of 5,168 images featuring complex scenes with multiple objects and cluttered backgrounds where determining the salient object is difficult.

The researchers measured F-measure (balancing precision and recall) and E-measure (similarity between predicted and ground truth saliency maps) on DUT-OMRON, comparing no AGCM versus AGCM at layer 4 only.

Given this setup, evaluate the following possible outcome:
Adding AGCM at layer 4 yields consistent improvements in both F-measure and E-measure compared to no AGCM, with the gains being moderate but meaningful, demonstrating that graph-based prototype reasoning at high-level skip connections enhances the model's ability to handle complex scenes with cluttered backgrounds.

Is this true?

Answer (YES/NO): NO